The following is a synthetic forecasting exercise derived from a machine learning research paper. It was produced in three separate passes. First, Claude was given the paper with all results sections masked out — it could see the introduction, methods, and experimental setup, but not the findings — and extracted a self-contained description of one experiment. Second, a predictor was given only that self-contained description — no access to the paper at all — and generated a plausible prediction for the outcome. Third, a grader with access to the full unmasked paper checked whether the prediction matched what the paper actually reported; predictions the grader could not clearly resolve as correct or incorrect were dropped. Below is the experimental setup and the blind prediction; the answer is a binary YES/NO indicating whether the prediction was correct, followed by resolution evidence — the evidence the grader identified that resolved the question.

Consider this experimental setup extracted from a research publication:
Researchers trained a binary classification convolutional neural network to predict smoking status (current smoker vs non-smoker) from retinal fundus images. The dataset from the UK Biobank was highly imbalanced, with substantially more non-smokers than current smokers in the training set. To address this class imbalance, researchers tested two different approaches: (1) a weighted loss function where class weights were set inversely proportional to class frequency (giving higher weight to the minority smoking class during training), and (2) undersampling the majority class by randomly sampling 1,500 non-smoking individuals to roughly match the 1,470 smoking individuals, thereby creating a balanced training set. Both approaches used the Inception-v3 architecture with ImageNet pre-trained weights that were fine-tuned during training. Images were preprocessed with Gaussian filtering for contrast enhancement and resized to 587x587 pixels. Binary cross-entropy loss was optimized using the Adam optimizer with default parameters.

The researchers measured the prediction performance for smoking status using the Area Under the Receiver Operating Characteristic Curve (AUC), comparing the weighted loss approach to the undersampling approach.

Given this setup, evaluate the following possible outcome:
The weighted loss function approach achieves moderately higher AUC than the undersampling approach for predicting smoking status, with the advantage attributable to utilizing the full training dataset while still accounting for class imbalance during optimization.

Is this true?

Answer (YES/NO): NO